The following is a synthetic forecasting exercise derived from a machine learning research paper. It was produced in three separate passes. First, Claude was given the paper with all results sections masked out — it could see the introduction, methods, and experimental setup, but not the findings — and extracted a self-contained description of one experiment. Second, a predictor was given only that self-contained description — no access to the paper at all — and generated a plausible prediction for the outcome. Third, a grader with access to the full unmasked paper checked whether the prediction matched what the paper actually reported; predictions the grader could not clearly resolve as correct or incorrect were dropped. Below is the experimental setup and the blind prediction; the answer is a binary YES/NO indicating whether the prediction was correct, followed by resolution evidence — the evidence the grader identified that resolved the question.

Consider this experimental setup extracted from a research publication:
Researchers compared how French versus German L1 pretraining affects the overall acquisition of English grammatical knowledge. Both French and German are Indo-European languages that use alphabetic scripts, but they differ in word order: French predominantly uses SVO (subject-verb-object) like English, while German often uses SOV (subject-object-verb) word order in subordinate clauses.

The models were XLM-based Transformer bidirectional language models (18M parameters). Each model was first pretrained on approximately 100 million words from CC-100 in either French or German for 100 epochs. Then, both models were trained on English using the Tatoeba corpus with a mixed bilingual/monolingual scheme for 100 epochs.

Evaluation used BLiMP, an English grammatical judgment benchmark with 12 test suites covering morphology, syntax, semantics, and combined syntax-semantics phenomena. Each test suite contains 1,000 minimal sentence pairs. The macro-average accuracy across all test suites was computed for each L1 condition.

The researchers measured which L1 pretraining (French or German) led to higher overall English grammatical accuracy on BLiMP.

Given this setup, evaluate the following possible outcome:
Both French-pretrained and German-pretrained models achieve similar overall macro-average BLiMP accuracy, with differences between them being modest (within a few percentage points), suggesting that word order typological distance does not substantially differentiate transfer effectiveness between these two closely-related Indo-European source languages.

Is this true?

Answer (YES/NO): YES